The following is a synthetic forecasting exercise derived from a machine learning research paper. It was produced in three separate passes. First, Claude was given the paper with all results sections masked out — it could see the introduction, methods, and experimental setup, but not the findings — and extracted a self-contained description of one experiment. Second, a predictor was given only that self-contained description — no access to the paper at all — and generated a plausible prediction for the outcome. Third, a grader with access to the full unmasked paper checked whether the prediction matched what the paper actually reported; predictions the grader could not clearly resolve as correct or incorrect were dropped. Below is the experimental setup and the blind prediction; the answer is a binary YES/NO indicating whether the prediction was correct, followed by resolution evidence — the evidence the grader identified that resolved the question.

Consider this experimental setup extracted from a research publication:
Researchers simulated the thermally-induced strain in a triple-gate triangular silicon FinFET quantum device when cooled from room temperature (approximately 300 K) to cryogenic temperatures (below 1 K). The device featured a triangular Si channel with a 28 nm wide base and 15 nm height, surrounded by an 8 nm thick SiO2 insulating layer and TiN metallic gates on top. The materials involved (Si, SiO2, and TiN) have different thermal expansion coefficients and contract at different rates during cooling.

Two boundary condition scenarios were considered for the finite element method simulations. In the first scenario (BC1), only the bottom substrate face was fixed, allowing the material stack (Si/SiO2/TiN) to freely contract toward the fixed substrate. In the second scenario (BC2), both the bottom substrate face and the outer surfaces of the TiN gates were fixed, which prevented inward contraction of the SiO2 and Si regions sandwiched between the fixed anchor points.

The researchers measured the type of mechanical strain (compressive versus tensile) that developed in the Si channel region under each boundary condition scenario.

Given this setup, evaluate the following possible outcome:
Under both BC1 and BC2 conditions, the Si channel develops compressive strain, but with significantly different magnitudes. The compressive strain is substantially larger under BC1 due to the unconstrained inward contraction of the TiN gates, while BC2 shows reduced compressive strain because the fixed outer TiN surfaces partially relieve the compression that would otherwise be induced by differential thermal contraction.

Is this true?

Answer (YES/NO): NO